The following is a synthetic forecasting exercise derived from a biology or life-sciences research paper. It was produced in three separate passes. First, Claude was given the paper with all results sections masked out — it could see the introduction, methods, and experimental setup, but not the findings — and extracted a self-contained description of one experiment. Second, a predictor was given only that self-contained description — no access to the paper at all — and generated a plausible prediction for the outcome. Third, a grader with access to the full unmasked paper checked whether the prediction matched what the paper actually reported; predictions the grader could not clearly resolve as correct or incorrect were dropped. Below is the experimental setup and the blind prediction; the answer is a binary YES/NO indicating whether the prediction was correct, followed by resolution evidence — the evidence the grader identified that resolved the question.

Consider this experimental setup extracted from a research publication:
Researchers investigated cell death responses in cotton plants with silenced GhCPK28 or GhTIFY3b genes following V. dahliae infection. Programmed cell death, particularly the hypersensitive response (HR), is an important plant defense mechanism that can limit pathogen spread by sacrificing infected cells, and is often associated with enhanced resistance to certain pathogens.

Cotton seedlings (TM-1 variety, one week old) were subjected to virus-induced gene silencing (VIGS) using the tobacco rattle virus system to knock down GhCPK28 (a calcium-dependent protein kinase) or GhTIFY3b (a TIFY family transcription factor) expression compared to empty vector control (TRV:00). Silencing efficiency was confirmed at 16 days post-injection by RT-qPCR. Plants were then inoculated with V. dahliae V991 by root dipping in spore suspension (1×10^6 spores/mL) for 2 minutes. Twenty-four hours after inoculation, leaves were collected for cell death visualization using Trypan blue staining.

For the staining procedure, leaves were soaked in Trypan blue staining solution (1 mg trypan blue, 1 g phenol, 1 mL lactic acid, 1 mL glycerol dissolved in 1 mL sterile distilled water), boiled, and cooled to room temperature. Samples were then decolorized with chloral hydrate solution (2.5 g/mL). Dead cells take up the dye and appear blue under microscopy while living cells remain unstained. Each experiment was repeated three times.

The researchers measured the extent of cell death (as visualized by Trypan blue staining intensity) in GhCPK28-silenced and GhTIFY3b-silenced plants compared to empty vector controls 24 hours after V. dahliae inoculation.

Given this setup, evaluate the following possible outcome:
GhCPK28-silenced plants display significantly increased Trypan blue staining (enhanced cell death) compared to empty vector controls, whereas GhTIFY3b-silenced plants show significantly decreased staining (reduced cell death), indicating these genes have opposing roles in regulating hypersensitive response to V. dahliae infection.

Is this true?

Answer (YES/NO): NO